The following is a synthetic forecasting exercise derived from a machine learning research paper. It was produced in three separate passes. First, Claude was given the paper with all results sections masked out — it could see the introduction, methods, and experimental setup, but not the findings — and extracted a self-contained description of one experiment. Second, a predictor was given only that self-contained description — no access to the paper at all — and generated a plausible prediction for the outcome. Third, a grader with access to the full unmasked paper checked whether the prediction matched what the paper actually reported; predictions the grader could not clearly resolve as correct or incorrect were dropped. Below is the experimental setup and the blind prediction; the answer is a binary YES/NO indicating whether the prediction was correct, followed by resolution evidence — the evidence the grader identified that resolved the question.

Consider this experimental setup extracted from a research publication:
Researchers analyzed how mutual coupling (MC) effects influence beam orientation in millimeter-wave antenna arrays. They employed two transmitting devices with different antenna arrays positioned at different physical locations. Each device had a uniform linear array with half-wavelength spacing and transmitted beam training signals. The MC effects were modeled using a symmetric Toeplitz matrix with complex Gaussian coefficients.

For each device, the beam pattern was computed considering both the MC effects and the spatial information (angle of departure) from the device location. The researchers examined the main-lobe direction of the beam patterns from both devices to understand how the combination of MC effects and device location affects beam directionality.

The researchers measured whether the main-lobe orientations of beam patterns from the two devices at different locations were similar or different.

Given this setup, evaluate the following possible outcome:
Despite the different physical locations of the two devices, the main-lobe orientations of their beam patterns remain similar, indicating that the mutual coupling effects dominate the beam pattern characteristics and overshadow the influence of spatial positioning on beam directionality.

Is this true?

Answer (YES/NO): NO